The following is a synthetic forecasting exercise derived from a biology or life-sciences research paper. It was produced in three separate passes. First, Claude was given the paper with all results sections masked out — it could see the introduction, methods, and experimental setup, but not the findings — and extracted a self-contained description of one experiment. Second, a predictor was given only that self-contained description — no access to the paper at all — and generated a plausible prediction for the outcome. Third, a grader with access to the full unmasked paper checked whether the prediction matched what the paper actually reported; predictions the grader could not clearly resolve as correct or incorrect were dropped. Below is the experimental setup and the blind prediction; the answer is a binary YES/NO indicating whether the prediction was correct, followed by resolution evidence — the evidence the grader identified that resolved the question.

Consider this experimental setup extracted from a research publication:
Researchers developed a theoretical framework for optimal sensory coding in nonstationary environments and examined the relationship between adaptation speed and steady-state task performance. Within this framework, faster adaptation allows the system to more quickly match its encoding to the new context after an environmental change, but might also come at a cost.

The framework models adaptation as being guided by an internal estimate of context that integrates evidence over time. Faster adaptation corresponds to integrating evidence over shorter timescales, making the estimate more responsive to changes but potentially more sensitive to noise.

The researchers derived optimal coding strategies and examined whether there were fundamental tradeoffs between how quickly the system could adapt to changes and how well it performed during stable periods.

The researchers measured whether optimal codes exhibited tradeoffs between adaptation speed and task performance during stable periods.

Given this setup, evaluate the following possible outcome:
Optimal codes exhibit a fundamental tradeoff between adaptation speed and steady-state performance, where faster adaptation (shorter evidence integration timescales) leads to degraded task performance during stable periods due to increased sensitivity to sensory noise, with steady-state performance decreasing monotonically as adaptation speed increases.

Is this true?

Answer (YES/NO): NO